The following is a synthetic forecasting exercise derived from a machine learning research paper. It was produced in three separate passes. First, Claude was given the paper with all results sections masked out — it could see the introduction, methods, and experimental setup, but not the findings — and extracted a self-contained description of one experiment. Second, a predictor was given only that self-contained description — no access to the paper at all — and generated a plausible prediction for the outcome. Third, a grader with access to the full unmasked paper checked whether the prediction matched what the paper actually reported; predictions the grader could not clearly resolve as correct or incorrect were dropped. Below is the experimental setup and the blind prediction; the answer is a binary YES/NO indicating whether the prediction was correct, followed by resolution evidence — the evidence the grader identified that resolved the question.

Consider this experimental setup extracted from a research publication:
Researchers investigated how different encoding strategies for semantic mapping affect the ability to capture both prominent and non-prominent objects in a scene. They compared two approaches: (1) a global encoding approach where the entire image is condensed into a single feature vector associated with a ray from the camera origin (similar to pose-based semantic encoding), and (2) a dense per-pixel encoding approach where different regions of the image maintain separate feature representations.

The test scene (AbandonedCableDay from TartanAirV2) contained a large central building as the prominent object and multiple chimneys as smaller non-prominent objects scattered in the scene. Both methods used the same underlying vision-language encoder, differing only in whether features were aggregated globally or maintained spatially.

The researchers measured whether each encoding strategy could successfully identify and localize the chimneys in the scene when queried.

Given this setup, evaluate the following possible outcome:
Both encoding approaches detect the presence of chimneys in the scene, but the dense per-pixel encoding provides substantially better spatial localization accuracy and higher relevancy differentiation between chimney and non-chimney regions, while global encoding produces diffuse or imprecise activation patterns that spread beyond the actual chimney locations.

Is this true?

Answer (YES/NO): NO